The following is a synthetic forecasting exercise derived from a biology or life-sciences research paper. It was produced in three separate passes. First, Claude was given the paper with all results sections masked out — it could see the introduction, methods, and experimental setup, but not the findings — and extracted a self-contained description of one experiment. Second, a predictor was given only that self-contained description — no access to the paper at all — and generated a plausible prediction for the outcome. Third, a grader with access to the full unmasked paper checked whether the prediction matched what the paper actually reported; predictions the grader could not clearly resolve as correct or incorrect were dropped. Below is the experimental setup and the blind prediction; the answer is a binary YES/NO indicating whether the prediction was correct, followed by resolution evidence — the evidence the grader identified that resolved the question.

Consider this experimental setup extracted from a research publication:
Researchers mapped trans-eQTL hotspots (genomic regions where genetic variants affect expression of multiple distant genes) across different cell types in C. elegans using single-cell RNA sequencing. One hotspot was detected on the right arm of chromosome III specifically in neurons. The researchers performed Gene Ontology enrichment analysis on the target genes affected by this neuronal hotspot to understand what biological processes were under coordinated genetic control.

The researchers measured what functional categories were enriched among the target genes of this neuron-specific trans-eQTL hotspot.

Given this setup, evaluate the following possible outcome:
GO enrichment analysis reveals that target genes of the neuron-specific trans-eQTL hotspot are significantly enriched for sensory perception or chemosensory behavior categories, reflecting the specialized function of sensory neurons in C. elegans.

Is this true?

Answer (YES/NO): NO